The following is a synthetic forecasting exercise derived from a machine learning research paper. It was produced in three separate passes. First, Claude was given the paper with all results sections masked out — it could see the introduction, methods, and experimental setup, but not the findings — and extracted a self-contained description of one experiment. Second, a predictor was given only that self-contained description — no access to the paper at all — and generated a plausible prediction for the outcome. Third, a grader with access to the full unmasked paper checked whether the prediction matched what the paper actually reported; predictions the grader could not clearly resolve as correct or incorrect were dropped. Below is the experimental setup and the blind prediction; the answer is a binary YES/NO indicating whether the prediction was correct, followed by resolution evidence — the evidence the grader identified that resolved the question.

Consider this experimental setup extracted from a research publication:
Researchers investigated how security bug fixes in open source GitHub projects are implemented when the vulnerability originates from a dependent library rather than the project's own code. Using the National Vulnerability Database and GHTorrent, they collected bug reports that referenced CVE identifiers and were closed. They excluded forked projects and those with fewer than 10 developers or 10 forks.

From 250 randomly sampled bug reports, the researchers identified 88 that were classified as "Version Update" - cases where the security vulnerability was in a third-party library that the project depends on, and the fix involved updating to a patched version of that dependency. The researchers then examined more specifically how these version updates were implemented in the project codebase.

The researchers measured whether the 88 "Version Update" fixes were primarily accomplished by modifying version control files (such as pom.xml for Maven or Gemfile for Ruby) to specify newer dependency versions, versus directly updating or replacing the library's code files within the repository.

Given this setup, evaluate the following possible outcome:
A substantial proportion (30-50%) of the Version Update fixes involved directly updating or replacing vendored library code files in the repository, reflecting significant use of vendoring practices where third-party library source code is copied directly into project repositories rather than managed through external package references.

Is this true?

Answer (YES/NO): NO